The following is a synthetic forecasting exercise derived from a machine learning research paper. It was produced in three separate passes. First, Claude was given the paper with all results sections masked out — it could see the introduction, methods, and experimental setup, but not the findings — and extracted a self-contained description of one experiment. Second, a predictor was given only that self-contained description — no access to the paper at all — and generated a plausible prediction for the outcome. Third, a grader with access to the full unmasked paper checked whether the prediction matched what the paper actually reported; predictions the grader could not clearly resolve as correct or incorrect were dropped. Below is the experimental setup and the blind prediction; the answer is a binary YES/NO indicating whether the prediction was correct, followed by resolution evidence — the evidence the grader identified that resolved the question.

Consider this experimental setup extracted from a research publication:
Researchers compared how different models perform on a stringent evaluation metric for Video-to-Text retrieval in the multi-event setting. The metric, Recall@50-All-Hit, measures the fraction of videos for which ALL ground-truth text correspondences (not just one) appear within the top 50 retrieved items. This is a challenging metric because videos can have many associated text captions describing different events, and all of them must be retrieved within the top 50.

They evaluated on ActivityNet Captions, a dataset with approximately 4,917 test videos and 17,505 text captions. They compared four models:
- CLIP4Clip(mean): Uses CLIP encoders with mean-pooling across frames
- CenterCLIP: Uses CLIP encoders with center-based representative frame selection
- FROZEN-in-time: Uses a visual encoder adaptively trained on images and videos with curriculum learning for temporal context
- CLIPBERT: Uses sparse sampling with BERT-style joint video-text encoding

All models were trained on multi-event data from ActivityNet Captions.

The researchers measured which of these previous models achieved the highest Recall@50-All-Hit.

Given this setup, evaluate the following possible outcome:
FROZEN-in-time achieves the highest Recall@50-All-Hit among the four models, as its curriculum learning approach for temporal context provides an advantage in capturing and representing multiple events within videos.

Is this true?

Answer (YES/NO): NO